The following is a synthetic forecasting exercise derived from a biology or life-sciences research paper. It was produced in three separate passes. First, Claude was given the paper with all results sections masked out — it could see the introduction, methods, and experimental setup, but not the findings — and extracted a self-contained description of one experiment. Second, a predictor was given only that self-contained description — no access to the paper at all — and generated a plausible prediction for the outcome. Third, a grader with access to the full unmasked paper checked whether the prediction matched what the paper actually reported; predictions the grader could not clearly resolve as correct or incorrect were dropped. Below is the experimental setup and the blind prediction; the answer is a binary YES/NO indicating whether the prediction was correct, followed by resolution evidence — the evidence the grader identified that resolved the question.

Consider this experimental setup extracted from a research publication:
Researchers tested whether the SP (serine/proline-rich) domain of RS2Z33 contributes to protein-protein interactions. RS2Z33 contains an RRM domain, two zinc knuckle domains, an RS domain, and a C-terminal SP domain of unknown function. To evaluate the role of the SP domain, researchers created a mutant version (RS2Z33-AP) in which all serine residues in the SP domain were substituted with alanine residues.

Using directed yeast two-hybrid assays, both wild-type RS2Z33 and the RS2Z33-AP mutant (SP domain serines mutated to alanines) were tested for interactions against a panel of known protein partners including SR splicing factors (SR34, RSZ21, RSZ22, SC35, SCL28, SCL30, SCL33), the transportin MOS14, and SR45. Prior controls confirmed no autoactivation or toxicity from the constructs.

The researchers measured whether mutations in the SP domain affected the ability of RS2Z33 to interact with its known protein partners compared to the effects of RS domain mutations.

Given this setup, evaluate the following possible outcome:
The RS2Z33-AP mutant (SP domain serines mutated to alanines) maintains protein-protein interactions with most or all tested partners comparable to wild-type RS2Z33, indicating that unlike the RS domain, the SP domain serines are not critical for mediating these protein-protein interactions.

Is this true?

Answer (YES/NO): NO